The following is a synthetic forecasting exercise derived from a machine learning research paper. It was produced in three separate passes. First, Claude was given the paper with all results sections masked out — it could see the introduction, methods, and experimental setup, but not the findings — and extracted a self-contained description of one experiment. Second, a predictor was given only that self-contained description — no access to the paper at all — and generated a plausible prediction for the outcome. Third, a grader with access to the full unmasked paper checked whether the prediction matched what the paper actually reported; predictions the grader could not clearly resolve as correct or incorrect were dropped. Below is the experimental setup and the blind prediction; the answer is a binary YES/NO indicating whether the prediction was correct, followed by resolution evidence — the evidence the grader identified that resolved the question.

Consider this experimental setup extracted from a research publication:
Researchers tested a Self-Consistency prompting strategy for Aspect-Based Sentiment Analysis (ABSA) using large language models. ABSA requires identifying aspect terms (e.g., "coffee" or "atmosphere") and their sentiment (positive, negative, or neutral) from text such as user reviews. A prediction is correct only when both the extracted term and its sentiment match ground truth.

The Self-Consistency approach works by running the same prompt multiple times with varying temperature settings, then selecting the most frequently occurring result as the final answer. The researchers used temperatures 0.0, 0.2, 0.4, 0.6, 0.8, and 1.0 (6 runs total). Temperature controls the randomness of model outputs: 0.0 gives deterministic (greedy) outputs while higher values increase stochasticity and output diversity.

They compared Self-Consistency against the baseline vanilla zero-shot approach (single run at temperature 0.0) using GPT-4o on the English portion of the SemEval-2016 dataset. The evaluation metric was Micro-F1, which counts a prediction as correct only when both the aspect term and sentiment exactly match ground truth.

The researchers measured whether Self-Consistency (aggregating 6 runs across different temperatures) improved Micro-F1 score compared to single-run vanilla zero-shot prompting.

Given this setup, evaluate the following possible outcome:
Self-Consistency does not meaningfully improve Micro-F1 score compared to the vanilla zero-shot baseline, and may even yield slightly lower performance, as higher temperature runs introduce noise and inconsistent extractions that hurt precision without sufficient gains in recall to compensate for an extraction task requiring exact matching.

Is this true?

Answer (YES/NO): NO